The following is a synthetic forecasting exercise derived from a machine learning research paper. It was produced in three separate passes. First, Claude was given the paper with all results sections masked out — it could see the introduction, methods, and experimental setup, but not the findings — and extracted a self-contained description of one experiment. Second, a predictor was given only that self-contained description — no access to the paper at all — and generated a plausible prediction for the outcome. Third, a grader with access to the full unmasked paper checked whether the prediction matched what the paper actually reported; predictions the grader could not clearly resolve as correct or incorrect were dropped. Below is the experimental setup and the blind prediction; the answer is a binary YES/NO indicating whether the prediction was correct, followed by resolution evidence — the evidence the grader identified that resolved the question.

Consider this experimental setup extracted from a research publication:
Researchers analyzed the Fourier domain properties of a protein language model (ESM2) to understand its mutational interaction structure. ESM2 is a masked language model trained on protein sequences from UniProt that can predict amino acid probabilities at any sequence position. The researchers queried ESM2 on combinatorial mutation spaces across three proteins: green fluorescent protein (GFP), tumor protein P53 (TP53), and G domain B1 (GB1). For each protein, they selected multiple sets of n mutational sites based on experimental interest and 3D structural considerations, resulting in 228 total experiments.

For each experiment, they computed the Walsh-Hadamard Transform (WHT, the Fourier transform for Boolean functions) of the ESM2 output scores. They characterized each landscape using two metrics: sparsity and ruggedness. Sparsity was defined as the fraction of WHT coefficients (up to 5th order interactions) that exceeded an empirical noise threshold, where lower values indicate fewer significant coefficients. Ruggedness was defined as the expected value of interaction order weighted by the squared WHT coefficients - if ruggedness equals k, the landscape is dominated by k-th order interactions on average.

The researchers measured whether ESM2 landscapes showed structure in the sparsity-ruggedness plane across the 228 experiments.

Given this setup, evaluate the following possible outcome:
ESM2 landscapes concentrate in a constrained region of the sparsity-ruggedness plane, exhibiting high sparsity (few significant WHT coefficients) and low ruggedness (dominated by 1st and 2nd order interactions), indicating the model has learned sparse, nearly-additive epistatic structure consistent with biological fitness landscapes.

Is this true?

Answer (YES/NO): NO